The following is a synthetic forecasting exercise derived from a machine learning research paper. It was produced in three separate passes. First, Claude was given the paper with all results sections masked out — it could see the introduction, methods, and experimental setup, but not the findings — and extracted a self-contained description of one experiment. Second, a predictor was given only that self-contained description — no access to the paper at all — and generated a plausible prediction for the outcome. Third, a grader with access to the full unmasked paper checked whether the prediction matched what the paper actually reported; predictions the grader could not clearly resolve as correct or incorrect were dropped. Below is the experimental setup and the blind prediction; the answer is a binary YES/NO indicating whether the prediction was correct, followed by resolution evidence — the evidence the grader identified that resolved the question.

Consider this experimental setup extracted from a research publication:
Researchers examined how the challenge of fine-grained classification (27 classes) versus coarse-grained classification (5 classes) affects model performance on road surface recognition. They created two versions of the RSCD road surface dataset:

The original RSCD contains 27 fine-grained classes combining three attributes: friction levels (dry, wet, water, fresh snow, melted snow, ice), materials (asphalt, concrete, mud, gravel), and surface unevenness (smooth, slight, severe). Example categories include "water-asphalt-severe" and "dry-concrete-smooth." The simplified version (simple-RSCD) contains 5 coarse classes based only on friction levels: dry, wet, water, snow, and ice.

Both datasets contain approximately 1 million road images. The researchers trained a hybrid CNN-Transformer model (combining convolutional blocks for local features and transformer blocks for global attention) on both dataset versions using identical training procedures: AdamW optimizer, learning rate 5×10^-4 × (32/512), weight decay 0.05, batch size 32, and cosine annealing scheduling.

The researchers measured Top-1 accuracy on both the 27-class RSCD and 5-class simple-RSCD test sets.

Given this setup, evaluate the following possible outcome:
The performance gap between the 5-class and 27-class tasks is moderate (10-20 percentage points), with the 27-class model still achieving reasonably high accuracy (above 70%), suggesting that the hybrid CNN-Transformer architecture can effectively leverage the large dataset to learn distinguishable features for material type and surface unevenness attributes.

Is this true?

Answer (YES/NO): NO